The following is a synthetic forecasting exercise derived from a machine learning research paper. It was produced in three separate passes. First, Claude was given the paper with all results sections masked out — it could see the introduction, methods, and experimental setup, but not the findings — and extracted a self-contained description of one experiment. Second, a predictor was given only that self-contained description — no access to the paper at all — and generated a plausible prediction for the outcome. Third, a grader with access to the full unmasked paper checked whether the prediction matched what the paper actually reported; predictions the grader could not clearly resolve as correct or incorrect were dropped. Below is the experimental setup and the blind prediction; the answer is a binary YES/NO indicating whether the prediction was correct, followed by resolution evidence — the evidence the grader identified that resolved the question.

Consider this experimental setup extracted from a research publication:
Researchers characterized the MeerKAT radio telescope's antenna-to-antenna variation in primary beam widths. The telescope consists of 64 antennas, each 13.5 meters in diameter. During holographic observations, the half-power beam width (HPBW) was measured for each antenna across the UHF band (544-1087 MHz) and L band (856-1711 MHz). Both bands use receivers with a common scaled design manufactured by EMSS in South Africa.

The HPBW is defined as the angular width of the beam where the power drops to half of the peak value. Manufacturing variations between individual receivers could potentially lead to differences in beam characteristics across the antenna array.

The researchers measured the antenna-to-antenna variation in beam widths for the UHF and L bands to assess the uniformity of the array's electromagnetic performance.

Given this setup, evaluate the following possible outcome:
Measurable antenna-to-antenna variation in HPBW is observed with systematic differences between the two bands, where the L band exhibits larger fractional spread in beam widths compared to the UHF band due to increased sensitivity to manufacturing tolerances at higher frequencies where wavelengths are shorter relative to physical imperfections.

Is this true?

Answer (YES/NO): NO